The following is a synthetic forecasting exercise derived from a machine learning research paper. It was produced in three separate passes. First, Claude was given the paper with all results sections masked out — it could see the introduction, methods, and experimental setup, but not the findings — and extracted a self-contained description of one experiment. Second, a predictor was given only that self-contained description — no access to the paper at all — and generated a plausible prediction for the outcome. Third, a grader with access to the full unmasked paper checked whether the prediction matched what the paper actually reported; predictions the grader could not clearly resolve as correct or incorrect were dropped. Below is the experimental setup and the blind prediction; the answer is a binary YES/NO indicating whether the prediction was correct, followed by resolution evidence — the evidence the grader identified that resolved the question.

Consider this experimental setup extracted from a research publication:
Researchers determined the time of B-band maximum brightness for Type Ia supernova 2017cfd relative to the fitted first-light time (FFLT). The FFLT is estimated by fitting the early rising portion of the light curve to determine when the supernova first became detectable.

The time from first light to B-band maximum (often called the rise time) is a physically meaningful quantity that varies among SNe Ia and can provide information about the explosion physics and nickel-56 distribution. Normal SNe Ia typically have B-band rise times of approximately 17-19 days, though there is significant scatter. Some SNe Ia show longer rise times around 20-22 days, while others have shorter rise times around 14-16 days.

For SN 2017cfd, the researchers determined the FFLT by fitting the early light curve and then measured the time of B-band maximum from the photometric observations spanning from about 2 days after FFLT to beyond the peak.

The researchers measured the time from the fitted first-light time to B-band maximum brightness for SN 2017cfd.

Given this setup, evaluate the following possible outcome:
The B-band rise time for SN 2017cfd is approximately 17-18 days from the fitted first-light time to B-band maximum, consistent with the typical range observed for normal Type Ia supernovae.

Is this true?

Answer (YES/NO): NO